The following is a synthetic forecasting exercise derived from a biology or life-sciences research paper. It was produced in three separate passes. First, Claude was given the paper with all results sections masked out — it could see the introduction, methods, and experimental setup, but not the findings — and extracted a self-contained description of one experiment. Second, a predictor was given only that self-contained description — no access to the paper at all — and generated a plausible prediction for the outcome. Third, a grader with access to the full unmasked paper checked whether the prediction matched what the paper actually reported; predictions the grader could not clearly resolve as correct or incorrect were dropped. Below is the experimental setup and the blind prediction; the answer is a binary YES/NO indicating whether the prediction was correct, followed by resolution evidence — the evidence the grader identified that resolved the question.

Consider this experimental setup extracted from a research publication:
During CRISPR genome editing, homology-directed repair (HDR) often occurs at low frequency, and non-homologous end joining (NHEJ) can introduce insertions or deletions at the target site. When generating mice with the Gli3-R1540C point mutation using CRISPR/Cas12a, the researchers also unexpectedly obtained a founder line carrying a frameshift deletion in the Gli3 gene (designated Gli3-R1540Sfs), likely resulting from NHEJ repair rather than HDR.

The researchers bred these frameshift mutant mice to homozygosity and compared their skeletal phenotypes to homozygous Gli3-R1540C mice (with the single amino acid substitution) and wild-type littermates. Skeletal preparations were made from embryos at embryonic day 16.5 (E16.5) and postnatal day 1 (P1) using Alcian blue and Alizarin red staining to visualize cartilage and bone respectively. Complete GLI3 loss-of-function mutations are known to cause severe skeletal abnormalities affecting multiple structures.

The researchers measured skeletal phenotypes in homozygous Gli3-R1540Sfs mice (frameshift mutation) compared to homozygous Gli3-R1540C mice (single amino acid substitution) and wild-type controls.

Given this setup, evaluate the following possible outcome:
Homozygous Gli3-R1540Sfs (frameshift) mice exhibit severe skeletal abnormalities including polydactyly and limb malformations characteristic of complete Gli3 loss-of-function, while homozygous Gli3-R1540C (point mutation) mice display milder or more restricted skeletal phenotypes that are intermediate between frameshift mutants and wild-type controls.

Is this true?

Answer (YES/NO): YES